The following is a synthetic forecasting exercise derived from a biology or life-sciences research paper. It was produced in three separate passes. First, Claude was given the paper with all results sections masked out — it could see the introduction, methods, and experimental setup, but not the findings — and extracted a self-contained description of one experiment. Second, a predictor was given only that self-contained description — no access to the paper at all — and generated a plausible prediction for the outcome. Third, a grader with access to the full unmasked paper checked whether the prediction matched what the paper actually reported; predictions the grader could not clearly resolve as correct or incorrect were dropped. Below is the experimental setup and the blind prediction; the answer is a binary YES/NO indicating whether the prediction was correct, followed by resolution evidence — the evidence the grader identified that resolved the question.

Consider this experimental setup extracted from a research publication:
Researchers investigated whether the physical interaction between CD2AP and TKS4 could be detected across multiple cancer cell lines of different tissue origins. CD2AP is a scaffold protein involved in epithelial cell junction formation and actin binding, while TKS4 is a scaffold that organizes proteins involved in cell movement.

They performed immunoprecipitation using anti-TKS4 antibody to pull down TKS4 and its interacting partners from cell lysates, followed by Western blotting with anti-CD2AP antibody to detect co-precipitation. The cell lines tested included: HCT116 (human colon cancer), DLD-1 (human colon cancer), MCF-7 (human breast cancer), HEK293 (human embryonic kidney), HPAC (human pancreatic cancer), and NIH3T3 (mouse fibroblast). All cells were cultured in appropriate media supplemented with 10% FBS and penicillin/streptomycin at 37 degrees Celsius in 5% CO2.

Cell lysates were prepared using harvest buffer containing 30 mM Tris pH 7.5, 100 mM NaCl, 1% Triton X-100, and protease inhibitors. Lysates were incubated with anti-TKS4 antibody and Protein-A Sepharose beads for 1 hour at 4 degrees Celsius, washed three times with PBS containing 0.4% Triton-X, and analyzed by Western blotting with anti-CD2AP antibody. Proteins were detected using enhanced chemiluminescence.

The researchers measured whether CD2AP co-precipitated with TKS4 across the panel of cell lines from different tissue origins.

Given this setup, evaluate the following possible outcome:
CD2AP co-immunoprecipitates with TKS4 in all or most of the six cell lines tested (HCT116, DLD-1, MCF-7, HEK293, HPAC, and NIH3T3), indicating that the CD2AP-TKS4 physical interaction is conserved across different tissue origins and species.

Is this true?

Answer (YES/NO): YES